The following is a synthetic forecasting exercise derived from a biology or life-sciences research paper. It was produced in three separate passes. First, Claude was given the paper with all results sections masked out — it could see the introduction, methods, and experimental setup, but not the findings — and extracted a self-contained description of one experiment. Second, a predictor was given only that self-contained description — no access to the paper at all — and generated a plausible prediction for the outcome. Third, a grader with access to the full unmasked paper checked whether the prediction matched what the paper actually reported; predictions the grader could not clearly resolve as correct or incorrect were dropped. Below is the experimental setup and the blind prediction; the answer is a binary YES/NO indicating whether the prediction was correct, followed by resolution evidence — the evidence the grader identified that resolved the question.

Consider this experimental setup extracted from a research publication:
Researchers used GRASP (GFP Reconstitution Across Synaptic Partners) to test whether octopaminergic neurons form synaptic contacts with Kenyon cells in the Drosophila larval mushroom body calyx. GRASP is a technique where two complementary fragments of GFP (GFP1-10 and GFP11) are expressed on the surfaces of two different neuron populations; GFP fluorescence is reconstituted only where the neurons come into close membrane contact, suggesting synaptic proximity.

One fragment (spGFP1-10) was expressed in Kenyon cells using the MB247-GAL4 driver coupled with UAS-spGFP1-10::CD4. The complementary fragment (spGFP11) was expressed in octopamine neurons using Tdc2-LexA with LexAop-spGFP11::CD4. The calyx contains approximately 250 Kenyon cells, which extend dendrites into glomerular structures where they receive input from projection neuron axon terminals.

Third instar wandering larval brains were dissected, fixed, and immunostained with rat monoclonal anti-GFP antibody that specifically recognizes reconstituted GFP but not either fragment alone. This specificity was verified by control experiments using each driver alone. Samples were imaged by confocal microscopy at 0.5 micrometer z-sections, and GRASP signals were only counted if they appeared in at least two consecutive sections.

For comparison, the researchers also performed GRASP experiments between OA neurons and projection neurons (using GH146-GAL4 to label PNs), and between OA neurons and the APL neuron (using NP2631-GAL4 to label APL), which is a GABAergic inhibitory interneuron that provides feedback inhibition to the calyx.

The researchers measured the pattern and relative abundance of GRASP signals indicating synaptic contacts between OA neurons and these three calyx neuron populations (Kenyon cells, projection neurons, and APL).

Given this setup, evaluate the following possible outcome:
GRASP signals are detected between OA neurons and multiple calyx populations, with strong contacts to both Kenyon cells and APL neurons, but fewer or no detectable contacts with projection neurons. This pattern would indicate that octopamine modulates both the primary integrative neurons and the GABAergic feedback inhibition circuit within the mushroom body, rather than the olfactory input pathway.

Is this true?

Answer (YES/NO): NO